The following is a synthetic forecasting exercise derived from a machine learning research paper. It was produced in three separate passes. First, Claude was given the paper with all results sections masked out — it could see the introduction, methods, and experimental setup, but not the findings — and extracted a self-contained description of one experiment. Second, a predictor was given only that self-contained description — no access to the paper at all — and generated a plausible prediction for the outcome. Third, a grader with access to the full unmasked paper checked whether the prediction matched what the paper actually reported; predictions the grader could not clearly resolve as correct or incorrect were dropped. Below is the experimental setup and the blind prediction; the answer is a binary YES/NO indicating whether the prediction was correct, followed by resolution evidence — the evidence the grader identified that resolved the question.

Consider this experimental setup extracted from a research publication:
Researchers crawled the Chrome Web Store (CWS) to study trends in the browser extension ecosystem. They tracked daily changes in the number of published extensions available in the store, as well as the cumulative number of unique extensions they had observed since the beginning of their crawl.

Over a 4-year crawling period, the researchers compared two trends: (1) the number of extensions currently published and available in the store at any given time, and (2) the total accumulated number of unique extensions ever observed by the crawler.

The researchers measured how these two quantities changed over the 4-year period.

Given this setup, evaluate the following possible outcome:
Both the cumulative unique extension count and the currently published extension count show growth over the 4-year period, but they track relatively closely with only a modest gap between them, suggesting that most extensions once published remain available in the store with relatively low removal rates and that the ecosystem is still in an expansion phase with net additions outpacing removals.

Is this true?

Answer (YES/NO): NO